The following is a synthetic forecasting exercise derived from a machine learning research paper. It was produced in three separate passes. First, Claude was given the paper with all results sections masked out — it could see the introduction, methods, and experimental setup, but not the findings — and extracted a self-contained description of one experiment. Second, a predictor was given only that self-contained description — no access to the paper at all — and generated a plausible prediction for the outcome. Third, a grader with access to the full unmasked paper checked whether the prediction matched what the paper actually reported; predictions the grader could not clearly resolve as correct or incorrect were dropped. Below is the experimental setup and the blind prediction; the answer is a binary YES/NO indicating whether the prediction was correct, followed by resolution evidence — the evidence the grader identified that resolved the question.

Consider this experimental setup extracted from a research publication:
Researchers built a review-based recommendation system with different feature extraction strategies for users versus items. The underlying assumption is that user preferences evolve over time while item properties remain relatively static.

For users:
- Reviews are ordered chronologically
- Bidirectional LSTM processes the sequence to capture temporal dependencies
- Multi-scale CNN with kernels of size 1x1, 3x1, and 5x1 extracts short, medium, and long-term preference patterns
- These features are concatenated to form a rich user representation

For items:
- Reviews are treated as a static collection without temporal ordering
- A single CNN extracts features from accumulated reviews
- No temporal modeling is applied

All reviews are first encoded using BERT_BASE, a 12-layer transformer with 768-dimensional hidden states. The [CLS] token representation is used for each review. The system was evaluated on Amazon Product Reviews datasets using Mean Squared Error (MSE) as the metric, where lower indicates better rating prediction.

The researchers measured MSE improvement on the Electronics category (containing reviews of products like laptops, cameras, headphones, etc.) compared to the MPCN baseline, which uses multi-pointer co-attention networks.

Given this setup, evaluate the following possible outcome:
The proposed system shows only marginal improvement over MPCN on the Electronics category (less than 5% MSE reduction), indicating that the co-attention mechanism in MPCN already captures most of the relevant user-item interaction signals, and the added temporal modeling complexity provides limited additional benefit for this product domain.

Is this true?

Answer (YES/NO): NO